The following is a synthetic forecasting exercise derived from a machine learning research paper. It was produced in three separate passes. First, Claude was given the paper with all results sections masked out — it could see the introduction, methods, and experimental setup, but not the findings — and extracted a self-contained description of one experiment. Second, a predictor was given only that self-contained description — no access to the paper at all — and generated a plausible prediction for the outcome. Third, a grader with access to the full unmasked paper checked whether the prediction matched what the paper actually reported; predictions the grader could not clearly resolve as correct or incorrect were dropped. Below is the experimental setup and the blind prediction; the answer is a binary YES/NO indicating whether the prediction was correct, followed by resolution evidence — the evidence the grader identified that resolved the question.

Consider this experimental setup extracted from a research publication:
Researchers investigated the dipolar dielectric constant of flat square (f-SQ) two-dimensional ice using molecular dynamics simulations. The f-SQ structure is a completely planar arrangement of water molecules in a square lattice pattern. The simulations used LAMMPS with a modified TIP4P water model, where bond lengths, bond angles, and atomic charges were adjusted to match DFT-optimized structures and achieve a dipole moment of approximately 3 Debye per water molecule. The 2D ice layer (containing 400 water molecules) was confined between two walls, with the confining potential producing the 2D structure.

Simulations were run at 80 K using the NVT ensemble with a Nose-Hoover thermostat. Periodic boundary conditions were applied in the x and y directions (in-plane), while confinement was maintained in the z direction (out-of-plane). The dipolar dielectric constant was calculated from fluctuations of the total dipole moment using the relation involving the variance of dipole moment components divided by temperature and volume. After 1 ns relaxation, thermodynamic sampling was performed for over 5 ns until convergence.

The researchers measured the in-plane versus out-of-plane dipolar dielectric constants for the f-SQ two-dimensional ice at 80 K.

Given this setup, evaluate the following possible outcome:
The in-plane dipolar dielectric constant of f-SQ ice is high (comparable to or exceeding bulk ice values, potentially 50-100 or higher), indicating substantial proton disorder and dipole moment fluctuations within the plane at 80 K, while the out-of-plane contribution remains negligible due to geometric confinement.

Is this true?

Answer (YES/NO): NO